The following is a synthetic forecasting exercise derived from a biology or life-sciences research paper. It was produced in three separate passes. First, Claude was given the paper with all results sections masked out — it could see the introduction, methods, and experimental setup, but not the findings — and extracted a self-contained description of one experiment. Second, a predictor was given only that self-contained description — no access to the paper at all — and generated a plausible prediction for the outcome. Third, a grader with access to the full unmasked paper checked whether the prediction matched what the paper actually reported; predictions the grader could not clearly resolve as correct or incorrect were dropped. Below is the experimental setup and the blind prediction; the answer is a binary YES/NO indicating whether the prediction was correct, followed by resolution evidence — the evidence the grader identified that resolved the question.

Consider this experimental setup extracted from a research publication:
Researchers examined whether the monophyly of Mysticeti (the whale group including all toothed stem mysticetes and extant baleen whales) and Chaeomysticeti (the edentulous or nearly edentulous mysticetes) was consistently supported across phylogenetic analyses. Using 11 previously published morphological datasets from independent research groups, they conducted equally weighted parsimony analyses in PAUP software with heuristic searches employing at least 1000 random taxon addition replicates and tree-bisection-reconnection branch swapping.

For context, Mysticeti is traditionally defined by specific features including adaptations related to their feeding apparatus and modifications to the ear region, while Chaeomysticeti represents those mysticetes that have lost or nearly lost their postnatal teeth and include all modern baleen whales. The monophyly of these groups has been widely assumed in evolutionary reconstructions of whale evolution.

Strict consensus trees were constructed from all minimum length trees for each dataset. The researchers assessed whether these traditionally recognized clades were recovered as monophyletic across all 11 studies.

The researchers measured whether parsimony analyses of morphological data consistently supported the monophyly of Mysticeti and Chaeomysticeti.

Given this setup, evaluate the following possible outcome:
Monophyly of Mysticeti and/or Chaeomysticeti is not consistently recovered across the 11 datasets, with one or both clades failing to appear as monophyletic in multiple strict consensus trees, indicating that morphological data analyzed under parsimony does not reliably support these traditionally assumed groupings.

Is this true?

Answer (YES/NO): YES